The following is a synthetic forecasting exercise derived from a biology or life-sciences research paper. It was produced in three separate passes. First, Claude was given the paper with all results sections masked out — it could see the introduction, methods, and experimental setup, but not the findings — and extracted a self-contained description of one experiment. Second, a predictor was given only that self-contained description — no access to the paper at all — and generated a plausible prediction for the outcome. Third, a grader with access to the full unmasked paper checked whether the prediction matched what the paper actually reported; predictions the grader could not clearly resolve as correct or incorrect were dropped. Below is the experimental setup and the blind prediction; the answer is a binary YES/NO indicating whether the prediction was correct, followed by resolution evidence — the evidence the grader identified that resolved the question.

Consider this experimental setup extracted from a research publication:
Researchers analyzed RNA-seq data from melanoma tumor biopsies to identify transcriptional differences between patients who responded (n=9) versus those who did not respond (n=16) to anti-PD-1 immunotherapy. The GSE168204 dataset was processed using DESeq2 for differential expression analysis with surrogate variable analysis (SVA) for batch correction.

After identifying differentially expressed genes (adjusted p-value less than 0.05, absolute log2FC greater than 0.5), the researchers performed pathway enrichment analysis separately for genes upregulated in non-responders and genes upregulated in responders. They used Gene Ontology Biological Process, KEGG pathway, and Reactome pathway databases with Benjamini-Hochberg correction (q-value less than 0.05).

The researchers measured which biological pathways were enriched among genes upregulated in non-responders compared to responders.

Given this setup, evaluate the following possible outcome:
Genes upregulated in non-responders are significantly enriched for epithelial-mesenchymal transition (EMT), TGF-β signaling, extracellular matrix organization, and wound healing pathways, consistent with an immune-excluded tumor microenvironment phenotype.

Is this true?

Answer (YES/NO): NO